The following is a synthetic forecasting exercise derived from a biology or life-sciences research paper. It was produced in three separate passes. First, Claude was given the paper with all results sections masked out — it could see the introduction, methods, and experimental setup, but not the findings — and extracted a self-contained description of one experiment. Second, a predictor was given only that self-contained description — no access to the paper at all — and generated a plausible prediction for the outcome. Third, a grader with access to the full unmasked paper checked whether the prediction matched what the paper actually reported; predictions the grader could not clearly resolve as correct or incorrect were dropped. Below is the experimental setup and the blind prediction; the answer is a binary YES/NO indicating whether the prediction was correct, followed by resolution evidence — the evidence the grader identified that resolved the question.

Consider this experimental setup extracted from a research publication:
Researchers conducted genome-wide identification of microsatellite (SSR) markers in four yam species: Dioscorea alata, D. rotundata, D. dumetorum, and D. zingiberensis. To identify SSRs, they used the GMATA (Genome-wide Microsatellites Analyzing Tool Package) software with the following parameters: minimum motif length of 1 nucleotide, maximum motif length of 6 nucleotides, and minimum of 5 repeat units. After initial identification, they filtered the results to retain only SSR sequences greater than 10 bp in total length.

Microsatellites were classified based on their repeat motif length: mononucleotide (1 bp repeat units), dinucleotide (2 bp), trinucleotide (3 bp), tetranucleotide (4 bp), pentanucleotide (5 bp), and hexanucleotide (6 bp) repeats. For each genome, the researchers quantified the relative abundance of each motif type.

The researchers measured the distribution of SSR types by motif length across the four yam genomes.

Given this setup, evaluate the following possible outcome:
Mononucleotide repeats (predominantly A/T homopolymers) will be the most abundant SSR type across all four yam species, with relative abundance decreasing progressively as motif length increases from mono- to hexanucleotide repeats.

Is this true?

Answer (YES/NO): YES